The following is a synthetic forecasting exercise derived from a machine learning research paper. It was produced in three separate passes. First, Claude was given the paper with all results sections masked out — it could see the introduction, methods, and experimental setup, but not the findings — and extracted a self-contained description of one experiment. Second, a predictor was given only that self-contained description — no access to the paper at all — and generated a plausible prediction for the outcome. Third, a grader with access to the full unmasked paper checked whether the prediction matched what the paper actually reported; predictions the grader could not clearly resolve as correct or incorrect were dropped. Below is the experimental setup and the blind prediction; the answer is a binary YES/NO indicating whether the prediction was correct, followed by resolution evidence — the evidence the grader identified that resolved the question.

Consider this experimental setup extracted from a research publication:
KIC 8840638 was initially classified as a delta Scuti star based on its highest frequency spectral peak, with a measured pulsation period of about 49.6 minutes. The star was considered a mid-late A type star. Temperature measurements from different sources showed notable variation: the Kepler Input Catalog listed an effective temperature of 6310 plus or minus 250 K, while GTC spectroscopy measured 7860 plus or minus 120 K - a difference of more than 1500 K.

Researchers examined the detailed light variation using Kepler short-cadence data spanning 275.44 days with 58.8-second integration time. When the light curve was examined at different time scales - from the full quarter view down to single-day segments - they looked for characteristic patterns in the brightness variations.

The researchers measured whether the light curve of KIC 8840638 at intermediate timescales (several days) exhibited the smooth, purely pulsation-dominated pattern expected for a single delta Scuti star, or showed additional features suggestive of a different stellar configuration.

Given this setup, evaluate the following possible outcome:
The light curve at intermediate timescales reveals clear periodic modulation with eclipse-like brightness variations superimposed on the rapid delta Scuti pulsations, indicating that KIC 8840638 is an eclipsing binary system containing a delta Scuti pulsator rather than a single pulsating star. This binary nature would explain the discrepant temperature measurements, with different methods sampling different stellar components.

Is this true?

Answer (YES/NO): YES